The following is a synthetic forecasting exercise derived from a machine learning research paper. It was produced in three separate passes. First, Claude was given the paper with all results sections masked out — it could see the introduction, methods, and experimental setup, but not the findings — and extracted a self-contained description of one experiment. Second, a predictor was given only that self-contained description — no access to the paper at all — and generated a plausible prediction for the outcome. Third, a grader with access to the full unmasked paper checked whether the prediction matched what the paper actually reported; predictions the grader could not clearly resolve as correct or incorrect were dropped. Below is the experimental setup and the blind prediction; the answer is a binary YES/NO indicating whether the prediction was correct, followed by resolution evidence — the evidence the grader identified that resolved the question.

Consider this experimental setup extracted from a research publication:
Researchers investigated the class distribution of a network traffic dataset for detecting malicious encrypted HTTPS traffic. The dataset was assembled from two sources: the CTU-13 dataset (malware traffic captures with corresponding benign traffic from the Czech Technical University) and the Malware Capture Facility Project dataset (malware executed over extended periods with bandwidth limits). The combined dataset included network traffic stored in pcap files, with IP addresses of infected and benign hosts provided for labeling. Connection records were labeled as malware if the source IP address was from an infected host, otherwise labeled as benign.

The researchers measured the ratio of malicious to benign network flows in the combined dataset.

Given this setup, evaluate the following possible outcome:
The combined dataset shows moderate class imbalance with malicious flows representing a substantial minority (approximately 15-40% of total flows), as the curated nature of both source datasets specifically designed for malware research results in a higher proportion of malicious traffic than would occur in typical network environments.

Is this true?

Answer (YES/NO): NO